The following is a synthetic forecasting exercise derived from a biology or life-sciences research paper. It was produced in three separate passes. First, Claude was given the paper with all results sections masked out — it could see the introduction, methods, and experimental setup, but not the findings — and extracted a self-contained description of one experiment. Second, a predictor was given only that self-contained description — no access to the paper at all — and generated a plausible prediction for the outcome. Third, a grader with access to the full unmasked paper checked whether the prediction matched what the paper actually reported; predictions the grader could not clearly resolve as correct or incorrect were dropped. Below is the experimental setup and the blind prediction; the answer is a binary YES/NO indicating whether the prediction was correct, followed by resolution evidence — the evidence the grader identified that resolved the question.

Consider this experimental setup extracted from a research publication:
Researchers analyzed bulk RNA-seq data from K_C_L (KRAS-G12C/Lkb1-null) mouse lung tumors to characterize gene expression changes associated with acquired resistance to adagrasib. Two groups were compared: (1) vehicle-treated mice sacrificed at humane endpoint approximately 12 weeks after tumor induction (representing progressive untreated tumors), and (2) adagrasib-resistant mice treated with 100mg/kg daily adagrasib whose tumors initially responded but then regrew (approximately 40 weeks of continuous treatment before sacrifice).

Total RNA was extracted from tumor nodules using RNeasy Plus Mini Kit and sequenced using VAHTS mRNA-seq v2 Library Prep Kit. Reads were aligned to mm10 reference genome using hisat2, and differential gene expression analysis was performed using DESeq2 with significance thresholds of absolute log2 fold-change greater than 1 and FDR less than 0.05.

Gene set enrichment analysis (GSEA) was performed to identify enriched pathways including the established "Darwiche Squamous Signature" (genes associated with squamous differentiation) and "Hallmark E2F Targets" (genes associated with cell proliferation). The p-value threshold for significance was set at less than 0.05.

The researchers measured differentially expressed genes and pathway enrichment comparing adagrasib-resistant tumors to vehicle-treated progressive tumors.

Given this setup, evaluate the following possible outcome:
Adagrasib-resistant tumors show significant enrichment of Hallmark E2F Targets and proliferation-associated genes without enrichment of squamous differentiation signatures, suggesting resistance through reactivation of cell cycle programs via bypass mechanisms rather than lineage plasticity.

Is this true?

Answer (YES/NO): NO